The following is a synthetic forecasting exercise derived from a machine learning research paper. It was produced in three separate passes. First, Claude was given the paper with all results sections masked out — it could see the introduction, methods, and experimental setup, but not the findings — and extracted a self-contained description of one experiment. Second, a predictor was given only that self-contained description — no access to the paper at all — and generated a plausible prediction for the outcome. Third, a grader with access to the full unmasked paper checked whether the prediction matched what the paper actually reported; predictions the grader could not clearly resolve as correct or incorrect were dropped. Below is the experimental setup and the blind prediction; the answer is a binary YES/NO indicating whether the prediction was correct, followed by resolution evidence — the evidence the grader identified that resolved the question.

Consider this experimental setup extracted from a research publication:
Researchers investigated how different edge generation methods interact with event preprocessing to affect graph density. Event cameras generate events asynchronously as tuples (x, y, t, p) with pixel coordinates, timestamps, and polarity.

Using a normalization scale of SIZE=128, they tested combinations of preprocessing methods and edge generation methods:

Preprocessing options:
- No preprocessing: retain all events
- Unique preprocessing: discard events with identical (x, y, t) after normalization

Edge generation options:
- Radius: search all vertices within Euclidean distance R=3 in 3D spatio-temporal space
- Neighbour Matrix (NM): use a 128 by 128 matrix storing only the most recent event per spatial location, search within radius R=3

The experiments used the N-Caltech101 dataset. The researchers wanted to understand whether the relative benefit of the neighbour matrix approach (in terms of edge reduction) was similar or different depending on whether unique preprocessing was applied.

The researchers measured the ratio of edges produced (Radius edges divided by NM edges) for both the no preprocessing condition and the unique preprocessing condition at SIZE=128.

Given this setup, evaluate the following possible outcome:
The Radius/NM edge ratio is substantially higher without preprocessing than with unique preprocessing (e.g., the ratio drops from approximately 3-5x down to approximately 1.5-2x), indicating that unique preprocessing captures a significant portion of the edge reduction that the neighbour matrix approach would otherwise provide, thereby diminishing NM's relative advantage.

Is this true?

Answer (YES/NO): NO